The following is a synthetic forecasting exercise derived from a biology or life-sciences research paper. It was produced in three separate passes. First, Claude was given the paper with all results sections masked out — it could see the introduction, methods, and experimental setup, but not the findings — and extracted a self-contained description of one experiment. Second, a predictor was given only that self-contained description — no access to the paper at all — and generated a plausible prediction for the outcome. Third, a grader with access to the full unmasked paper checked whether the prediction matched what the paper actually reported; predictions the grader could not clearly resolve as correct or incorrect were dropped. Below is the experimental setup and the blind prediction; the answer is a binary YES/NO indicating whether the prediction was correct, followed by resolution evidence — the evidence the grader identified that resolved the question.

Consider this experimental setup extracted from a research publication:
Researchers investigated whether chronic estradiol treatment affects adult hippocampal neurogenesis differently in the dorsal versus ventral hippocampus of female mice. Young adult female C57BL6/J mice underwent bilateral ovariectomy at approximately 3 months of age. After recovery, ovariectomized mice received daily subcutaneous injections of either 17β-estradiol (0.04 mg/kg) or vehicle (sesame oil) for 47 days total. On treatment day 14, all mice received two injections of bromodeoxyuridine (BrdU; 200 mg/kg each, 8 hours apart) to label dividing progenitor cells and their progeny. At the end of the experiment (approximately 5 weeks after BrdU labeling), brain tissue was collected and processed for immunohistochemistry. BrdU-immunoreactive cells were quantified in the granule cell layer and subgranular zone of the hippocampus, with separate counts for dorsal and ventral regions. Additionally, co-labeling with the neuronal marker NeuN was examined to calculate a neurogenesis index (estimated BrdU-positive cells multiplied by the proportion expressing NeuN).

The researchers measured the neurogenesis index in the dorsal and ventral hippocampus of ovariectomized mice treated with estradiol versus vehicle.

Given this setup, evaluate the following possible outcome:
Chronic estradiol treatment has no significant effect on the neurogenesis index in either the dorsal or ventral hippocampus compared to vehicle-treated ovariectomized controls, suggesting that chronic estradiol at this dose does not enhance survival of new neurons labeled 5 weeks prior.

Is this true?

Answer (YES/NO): NO